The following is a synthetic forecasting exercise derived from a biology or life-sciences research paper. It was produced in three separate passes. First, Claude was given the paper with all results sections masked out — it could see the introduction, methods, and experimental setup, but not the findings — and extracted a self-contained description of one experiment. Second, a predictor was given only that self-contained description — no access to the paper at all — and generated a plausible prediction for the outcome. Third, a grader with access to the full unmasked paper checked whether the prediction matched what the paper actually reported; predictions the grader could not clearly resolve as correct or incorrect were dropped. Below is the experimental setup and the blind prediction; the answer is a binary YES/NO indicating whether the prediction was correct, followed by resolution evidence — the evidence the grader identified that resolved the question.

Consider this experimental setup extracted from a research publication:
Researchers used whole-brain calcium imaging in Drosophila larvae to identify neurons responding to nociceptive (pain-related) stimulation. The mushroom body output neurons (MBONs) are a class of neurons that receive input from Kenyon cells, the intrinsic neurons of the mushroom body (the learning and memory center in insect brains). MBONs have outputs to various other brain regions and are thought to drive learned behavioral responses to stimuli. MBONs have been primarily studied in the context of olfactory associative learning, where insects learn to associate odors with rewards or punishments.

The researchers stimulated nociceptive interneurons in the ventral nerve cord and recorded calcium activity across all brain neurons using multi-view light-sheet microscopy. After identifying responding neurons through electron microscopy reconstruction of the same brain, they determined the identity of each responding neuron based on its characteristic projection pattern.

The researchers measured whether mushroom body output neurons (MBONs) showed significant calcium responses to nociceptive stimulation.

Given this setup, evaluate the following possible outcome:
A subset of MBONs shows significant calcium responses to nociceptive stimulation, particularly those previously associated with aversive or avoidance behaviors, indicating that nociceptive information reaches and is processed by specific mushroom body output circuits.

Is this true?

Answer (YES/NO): NO